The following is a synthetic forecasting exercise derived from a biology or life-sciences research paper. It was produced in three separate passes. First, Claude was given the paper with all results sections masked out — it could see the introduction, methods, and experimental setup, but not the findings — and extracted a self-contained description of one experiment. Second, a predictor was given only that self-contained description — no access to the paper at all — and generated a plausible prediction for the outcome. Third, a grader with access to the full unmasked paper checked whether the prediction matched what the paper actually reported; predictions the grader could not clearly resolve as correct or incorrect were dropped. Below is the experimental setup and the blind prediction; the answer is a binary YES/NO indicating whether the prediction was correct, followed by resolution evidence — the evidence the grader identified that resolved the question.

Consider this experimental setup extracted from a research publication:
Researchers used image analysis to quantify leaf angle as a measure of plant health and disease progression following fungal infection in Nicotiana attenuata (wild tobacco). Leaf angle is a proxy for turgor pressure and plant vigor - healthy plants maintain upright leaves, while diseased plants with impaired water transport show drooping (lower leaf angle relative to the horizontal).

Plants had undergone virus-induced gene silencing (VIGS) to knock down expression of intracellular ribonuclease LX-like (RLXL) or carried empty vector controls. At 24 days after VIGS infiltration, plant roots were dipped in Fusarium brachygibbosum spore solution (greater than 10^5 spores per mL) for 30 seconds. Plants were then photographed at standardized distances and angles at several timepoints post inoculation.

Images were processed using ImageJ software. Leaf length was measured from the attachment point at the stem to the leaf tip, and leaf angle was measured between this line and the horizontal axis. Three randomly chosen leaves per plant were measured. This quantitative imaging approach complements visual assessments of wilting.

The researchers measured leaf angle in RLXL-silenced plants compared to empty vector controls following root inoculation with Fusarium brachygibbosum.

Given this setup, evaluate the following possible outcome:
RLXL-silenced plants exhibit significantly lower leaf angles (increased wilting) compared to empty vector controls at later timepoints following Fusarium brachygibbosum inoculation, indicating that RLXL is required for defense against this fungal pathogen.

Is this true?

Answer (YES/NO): NO